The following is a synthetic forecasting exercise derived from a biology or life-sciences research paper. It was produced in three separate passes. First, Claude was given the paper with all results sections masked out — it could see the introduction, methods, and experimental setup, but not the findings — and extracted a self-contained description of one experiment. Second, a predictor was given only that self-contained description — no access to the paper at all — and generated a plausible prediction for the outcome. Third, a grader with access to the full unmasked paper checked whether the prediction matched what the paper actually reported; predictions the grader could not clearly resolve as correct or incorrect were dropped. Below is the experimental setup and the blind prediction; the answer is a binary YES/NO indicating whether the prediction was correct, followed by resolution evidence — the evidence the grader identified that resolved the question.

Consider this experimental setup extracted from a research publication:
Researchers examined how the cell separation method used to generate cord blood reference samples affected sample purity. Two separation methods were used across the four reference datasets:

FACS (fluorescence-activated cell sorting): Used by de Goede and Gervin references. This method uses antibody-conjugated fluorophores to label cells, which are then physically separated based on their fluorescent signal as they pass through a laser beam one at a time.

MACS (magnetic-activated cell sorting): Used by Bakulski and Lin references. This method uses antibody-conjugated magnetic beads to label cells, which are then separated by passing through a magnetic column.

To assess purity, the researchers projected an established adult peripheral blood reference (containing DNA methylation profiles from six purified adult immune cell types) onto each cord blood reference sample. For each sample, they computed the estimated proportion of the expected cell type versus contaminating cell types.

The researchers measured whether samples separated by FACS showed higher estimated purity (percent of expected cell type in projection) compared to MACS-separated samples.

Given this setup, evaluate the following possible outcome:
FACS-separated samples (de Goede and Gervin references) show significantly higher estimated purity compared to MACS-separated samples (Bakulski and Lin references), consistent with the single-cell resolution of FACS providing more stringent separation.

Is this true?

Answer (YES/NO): NO